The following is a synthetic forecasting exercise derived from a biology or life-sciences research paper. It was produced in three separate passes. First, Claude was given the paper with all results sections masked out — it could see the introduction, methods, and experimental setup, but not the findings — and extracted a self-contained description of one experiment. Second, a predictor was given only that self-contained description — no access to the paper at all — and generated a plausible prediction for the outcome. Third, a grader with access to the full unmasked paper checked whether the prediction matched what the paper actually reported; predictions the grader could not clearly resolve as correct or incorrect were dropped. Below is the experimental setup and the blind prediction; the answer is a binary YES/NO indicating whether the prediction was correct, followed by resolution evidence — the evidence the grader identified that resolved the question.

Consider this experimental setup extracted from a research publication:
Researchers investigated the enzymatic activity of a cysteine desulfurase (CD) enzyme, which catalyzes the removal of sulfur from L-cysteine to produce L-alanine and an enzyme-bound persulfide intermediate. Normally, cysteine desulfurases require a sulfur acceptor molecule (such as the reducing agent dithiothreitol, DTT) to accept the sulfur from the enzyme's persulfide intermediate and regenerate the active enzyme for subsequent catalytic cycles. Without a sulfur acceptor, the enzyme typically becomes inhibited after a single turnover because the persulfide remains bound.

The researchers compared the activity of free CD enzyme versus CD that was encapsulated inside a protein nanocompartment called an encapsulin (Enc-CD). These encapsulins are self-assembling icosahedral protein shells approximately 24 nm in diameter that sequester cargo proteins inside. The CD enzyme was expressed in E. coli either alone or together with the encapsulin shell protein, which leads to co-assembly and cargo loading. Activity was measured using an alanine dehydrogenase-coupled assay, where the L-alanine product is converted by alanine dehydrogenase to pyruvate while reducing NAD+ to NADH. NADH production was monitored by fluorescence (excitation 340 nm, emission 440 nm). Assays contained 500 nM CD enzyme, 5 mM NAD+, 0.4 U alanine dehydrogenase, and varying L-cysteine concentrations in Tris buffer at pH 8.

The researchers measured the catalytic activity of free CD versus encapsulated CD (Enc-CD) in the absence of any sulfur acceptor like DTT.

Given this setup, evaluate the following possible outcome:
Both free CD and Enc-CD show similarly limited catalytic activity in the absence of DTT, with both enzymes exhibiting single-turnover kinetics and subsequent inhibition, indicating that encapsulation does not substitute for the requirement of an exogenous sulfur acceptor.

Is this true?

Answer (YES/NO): NO